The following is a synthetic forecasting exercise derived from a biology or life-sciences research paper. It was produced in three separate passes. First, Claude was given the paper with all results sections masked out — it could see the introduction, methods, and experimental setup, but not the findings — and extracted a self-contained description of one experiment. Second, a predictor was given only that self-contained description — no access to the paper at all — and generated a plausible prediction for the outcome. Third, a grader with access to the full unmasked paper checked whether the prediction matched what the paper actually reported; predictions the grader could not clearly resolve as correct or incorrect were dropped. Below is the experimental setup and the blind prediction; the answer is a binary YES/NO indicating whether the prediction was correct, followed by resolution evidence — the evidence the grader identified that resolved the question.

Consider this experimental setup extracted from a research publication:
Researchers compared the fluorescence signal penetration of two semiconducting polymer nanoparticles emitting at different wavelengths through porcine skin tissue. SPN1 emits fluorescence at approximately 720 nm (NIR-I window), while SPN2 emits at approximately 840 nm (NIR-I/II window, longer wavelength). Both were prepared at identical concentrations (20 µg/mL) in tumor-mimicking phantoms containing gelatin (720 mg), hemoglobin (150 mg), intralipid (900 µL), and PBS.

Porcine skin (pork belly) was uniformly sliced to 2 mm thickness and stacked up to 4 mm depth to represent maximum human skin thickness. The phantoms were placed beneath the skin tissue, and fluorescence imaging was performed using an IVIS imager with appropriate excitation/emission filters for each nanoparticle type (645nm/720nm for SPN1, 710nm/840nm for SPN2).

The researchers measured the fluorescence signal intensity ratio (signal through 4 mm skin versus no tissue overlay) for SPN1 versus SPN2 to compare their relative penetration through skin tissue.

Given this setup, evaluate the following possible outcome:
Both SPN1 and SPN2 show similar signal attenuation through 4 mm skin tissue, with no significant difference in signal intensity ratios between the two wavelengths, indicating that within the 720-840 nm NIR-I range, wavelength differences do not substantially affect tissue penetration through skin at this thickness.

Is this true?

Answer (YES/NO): NO